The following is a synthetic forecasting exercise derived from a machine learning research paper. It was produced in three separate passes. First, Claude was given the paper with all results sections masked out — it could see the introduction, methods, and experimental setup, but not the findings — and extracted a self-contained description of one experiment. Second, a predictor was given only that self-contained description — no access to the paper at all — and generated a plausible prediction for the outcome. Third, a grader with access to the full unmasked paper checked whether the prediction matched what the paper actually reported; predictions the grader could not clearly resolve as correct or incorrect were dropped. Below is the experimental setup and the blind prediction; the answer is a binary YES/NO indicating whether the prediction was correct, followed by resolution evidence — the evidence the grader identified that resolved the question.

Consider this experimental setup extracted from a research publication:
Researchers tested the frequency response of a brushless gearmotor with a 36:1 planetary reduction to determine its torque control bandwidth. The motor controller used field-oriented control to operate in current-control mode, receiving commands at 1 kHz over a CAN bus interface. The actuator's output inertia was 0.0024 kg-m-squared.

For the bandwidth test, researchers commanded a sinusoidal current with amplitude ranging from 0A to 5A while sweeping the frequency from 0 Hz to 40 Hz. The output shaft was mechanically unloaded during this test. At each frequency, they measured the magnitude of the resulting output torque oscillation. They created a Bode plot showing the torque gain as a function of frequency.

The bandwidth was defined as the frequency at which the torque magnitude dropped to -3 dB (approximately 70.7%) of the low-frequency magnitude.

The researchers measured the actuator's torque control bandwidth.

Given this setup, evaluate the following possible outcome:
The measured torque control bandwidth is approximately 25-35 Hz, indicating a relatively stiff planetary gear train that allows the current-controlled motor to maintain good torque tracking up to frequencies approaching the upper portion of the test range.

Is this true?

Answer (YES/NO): NO